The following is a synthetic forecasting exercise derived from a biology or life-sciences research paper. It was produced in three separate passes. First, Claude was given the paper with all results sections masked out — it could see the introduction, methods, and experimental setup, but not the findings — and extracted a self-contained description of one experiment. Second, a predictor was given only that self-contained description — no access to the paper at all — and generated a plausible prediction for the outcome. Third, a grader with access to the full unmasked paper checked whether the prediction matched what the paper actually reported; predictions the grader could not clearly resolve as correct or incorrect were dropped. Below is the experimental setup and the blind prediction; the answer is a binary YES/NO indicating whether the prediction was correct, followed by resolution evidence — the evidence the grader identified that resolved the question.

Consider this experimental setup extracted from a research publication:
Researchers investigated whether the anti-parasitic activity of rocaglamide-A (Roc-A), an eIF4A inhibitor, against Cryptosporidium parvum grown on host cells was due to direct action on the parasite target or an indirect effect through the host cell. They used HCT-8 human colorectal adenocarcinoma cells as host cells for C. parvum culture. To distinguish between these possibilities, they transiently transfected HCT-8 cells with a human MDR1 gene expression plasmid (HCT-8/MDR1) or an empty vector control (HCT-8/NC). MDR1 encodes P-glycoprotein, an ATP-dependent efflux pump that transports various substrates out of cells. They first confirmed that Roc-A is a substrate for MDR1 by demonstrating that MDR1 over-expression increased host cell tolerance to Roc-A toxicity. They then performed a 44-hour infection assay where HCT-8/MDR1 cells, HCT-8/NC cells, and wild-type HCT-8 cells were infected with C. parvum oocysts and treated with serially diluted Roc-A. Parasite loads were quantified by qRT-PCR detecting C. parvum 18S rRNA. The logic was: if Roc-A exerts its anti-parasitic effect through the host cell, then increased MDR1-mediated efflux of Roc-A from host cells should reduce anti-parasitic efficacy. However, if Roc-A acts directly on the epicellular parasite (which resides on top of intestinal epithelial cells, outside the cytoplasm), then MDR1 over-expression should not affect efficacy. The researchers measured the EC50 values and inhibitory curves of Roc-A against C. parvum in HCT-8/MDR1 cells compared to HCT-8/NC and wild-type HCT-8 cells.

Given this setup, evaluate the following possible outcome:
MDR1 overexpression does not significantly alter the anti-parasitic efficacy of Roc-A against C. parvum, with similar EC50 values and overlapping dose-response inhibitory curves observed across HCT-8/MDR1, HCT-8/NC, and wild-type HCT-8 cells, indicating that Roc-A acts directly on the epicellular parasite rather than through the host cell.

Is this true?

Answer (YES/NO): YES